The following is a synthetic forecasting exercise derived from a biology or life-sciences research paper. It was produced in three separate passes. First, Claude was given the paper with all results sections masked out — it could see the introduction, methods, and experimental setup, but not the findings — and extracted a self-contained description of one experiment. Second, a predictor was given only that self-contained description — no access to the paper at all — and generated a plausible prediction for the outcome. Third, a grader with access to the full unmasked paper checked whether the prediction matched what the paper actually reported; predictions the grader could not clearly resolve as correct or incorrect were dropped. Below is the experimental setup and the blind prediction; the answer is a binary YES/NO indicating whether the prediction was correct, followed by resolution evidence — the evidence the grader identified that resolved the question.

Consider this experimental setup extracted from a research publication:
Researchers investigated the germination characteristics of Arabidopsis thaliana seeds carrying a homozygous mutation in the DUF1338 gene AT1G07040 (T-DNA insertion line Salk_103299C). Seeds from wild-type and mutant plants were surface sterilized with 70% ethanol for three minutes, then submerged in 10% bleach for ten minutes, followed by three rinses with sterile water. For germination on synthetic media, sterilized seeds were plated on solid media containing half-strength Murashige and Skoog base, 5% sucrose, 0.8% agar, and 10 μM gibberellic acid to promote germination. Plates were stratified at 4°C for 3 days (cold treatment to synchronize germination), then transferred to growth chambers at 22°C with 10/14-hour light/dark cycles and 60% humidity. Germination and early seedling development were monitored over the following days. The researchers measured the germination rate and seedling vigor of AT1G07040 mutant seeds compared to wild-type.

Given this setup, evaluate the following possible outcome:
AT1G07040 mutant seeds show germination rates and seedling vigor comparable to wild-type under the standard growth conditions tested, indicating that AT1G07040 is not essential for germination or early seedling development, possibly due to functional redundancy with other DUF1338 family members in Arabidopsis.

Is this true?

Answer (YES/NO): NO